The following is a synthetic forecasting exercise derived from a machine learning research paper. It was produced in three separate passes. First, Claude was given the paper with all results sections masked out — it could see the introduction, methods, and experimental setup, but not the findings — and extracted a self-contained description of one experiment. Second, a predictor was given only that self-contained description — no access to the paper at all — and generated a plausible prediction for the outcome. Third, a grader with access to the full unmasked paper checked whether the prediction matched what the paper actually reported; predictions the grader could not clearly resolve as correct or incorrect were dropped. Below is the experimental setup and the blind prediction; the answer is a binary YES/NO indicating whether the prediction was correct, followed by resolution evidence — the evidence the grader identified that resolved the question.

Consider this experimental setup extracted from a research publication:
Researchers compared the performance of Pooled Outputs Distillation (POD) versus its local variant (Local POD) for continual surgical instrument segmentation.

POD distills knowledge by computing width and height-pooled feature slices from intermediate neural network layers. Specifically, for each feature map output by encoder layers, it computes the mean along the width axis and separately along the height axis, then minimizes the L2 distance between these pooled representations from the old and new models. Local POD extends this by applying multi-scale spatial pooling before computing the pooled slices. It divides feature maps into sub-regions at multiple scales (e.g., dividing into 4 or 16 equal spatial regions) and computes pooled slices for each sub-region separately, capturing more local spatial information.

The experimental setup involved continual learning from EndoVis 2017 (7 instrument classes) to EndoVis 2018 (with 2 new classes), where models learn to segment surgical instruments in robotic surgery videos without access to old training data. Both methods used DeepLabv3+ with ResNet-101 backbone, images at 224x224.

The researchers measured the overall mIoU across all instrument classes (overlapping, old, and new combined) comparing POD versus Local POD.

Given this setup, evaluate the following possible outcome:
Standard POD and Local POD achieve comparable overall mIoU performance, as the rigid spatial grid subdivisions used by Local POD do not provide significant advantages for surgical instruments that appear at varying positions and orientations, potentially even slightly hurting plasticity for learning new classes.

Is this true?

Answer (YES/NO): YES